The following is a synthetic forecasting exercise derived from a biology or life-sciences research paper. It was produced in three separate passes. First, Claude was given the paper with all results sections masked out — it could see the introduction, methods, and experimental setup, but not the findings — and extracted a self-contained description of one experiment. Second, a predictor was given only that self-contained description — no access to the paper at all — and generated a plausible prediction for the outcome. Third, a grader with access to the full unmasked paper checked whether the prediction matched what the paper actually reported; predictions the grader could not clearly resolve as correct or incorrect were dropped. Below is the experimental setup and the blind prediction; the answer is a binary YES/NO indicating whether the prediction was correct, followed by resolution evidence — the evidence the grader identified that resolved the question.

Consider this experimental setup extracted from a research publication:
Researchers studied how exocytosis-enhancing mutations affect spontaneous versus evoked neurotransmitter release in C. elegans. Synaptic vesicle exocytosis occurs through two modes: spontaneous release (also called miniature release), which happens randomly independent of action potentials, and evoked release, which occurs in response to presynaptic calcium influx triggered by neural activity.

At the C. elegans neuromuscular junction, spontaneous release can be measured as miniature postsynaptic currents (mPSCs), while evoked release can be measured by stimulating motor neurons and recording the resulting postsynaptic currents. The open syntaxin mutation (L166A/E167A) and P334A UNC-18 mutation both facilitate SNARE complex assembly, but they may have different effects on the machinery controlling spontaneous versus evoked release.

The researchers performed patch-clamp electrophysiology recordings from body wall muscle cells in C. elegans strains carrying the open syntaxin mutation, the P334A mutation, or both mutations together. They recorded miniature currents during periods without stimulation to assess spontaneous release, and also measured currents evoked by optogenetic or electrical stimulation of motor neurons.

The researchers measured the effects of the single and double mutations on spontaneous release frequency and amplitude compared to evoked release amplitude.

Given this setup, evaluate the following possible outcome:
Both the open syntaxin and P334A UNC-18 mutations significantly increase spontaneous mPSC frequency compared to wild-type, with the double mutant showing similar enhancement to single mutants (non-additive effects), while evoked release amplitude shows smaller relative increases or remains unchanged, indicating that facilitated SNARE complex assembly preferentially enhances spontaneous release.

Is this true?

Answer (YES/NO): NO